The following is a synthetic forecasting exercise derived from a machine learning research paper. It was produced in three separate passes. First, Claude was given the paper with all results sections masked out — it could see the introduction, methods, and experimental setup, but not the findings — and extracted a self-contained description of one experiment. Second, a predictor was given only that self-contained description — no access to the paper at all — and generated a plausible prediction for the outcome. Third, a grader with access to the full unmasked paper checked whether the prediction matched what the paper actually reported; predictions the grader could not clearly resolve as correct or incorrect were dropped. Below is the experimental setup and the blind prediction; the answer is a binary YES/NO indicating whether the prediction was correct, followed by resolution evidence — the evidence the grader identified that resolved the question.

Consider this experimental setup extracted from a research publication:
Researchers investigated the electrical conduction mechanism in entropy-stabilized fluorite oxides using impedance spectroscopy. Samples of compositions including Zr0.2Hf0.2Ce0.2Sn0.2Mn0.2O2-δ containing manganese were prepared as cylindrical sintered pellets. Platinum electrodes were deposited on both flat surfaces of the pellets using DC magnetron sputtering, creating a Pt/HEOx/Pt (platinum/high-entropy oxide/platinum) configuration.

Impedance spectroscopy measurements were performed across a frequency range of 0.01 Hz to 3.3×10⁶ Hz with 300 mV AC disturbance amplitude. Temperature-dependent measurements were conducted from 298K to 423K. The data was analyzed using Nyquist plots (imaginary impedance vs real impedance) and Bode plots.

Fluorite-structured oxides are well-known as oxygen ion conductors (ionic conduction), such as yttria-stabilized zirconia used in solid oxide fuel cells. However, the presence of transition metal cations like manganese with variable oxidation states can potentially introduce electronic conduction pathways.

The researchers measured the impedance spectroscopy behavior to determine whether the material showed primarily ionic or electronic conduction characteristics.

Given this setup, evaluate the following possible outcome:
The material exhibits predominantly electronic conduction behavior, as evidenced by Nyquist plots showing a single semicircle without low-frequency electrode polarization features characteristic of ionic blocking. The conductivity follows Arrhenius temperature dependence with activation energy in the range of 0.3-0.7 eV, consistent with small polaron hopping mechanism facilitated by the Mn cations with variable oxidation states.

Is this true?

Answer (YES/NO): YES